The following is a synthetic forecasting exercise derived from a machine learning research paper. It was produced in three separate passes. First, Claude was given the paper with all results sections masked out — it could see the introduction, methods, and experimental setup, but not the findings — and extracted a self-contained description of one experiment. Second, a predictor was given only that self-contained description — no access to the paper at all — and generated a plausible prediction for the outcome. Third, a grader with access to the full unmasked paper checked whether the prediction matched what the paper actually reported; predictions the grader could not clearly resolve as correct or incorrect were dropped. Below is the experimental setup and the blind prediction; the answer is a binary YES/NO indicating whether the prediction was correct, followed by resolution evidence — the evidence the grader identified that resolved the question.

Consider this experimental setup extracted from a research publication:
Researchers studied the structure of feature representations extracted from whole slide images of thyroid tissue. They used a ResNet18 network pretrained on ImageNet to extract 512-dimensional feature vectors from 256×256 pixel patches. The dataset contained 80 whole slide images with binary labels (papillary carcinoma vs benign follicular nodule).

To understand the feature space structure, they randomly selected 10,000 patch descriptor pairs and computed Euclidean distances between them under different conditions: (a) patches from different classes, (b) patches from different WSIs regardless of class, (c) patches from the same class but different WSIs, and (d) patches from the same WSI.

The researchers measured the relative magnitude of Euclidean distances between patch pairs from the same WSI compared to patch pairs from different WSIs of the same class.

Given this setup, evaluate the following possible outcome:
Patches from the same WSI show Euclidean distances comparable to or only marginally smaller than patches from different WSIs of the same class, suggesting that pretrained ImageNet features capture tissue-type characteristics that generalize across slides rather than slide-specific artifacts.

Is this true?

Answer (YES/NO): NO